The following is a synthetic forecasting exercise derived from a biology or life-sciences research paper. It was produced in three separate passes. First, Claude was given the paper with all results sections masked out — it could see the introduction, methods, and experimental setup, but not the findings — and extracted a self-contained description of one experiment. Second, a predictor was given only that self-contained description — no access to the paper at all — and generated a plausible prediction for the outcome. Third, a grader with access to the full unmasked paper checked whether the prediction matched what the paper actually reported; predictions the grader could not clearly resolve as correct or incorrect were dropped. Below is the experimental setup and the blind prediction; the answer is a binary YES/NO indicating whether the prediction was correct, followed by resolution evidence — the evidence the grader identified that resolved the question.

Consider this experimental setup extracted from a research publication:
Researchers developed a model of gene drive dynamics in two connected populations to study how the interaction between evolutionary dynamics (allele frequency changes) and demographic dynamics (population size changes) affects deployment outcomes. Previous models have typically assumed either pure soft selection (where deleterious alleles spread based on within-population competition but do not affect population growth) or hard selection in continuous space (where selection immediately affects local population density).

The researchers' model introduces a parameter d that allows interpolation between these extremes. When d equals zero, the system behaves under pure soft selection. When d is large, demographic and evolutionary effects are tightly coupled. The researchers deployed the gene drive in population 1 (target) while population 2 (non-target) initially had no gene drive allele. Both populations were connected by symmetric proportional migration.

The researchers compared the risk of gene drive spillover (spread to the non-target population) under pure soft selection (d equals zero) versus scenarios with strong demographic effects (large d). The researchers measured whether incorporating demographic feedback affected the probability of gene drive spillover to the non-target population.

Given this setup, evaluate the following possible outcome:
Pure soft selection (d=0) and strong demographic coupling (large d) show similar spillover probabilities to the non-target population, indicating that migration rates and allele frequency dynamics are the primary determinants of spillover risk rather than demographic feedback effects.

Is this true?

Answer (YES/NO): NO